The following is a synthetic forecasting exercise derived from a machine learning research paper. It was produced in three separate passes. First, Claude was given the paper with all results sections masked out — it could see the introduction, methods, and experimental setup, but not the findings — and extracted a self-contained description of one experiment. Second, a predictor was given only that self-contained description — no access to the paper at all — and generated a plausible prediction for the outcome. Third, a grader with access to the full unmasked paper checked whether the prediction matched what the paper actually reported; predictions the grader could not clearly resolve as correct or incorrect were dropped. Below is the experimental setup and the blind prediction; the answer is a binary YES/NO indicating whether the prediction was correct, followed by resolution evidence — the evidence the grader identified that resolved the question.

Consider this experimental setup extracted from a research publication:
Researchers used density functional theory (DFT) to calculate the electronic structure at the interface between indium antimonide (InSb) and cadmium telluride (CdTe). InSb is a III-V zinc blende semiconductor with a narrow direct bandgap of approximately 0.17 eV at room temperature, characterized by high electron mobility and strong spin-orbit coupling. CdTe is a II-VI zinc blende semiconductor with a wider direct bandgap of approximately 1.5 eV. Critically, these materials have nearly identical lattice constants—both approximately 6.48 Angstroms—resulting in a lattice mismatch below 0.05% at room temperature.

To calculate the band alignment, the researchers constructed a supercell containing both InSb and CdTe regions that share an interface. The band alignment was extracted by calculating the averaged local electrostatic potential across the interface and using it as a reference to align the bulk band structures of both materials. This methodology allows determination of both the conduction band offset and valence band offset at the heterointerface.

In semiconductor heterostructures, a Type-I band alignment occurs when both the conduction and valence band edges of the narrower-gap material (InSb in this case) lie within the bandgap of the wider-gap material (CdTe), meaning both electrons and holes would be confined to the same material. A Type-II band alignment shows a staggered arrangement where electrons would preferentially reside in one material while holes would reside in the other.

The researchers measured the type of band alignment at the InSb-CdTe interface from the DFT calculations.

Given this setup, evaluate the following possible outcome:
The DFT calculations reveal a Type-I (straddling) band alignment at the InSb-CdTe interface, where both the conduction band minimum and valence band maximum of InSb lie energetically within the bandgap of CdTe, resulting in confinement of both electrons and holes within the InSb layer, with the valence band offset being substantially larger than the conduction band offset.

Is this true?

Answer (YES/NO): YES